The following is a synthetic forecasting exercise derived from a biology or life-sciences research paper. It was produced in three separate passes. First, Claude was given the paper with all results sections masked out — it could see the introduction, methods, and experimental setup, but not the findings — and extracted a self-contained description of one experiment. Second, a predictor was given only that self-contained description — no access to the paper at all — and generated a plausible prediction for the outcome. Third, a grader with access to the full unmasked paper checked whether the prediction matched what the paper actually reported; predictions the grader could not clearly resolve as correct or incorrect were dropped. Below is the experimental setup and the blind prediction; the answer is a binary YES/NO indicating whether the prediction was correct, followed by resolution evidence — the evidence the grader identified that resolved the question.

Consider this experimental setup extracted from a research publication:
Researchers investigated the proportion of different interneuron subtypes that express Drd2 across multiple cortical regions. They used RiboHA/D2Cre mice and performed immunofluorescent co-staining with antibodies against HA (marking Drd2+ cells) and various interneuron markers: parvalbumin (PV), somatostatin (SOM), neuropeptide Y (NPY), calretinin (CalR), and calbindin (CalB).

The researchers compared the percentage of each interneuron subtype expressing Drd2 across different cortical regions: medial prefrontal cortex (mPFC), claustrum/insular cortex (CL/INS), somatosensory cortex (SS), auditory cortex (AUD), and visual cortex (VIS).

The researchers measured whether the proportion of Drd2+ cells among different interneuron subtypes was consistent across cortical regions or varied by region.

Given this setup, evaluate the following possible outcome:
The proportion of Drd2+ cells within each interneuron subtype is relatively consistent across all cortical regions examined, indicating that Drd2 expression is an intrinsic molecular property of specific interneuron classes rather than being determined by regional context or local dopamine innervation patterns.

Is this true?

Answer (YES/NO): NO